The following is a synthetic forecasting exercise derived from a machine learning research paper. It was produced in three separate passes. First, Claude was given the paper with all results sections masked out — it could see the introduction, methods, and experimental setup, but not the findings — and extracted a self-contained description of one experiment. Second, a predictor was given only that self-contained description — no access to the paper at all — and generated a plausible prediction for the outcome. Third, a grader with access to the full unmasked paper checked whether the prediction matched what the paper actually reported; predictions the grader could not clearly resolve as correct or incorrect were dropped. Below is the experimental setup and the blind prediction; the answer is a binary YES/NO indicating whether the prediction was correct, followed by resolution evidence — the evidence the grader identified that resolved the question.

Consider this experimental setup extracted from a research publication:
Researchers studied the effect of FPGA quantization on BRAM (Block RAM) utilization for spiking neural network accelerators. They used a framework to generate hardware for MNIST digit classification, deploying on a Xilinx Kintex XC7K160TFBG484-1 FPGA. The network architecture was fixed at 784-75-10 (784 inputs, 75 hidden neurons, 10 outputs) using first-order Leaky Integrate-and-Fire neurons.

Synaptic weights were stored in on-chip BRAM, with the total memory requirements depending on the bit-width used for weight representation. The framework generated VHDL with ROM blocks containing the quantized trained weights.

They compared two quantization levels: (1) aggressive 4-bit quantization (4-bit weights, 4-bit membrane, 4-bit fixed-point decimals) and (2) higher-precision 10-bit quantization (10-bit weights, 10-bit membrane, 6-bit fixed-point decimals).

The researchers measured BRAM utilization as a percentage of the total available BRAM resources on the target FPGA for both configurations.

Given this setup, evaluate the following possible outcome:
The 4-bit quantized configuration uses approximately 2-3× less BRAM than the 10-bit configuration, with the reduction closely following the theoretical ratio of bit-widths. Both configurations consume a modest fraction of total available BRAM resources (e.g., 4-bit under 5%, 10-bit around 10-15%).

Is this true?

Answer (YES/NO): NO